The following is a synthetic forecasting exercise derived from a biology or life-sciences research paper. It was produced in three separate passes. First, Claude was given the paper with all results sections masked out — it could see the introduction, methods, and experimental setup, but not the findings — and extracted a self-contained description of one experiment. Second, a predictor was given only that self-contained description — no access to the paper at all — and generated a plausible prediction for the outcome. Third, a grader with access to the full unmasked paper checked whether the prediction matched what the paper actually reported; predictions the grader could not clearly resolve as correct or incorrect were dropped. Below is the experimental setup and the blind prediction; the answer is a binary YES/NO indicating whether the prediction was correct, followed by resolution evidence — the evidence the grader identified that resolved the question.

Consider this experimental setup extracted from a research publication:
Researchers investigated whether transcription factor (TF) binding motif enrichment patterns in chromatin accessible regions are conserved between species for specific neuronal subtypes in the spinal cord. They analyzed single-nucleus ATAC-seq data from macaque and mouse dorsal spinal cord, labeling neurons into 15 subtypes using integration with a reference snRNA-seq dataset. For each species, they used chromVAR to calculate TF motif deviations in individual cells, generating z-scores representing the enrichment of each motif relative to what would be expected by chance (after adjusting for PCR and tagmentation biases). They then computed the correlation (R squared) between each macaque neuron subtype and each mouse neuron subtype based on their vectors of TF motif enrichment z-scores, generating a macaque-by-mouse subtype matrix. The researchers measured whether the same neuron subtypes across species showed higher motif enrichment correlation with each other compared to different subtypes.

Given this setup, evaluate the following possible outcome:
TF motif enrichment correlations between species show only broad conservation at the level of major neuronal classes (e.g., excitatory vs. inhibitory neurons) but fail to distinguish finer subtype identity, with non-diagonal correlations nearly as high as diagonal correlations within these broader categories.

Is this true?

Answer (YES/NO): NO